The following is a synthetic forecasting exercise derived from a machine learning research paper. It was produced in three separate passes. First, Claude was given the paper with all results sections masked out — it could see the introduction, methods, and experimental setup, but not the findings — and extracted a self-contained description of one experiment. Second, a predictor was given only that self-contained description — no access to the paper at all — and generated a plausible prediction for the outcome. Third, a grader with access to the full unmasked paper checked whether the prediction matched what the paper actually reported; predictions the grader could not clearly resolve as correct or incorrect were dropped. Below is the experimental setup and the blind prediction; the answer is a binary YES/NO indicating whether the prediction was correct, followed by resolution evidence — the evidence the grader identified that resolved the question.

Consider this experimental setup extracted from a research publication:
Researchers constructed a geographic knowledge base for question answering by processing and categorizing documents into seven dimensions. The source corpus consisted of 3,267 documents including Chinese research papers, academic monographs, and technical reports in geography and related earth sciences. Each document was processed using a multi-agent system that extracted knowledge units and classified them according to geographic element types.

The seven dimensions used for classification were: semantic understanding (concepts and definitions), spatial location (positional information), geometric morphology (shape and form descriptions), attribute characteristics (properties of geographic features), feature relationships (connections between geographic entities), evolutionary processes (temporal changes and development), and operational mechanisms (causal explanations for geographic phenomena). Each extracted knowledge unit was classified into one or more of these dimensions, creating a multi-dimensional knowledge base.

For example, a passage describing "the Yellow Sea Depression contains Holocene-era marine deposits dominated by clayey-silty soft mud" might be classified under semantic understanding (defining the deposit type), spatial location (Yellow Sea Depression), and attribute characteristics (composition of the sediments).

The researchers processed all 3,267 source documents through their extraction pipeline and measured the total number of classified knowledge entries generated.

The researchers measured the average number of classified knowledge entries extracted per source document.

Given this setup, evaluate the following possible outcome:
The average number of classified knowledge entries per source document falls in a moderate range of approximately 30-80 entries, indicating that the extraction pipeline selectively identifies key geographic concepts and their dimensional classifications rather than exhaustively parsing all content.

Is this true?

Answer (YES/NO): YES